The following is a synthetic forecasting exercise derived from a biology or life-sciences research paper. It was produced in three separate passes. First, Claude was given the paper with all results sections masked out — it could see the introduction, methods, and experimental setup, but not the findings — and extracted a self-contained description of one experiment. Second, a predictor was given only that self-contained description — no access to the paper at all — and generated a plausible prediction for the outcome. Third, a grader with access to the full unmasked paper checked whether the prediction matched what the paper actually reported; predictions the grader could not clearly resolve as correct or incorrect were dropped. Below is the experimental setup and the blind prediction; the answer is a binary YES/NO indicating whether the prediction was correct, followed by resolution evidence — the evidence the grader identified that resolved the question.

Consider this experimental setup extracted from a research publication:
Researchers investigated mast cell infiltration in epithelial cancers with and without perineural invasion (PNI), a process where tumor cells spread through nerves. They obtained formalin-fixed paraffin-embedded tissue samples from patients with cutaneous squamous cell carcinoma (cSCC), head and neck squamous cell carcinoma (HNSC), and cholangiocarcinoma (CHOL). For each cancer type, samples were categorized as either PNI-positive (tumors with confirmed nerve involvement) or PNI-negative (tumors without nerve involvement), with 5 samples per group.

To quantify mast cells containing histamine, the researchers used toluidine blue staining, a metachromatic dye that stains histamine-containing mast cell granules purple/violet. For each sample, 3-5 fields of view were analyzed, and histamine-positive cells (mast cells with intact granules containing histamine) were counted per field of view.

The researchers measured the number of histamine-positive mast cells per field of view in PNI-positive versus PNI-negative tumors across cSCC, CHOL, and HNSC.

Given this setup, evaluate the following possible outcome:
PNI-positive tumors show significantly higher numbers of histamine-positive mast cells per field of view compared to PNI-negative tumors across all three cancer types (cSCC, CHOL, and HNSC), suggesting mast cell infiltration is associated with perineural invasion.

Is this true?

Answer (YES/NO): YES